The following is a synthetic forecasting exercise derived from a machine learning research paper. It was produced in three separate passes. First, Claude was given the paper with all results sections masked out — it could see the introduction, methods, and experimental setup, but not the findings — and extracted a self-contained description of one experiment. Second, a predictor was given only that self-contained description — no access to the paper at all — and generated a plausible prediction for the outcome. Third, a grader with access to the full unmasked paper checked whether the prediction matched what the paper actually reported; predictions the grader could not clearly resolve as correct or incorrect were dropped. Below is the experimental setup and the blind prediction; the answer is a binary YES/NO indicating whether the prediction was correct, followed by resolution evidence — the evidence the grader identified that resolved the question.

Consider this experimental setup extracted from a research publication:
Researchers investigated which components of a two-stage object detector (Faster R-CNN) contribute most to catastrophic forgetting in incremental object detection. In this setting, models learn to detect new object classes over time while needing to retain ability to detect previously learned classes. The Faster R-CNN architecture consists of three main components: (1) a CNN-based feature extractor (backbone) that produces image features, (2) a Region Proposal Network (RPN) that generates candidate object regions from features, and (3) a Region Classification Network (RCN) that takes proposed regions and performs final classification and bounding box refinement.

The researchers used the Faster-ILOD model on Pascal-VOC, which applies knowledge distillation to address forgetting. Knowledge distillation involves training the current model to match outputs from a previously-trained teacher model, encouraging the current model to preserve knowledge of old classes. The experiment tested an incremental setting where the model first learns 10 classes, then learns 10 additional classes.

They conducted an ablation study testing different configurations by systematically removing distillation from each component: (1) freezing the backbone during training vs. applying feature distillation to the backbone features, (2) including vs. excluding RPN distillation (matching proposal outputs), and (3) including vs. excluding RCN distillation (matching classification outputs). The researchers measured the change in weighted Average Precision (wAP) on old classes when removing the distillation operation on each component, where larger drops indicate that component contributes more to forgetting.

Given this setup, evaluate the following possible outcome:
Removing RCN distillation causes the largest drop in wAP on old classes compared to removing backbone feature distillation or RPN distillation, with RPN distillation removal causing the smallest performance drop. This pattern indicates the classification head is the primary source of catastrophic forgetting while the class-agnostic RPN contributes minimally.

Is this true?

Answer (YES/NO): YES